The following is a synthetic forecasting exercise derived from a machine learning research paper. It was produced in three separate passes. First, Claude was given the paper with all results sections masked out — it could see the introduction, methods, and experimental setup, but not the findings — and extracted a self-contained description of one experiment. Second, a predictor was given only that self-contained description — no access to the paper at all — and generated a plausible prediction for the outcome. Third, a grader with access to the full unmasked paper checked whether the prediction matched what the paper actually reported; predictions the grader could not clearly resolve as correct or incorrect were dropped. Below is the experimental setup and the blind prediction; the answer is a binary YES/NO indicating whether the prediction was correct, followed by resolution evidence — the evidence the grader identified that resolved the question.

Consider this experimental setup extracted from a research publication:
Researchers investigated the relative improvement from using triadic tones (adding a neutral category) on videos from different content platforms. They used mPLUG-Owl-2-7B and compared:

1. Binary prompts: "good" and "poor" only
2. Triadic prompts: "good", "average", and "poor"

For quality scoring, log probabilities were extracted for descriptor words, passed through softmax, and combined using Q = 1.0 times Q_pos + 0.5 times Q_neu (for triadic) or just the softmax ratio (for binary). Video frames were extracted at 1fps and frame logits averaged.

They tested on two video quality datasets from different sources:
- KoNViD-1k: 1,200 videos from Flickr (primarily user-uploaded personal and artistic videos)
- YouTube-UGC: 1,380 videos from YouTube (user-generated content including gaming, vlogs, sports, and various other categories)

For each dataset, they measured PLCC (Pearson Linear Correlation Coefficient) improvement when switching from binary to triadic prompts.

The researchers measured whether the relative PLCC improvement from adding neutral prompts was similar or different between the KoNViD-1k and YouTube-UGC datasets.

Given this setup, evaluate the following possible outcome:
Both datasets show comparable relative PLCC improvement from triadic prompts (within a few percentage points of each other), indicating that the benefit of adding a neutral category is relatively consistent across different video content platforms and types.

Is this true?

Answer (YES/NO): NO